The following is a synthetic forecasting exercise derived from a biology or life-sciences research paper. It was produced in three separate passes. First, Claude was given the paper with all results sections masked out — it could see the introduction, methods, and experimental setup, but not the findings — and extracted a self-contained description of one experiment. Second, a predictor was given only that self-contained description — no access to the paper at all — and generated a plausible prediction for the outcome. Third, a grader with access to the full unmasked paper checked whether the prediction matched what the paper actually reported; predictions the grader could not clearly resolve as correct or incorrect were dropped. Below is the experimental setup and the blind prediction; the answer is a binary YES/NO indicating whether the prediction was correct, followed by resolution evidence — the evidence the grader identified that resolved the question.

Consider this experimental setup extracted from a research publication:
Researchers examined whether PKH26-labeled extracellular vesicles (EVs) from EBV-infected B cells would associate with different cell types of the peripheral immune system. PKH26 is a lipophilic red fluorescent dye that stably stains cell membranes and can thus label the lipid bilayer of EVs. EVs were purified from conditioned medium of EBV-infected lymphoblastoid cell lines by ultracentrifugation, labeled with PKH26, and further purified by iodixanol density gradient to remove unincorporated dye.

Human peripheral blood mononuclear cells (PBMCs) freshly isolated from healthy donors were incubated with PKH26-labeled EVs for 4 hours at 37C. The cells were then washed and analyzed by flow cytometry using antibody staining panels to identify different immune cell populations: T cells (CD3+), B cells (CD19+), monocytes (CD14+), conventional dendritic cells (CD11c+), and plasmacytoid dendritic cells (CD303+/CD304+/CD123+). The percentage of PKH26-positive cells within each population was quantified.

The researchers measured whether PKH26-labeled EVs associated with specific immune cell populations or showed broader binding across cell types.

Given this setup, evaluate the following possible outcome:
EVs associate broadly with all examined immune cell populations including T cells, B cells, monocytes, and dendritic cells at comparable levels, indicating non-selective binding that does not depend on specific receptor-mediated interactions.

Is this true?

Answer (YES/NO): NO